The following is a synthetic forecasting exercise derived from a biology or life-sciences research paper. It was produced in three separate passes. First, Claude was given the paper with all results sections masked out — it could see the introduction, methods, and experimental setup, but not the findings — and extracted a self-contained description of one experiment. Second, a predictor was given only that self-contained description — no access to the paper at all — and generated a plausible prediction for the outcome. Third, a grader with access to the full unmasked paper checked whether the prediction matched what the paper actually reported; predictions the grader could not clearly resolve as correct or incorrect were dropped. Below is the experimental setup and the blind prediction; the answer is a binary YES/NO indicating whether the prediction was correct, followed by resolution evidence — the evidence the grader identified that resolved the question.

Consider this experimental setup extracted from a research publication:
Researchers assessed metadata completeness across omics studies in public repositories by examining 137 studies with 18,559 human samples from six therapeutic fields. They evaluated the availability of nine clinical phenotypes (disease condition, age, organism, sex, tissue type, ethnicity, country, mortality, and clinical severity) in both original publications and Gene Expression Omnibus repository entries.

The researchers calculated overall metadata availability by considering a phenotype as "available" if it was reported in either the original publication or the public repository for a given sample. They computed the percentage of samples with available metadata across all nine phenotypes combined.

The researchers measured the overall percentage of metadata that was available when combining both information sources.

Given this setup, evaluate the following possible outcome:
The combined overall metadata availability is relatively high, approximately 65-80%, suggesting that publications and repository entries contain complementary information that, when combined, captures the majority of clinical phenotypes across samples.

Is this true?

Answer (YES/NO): YES